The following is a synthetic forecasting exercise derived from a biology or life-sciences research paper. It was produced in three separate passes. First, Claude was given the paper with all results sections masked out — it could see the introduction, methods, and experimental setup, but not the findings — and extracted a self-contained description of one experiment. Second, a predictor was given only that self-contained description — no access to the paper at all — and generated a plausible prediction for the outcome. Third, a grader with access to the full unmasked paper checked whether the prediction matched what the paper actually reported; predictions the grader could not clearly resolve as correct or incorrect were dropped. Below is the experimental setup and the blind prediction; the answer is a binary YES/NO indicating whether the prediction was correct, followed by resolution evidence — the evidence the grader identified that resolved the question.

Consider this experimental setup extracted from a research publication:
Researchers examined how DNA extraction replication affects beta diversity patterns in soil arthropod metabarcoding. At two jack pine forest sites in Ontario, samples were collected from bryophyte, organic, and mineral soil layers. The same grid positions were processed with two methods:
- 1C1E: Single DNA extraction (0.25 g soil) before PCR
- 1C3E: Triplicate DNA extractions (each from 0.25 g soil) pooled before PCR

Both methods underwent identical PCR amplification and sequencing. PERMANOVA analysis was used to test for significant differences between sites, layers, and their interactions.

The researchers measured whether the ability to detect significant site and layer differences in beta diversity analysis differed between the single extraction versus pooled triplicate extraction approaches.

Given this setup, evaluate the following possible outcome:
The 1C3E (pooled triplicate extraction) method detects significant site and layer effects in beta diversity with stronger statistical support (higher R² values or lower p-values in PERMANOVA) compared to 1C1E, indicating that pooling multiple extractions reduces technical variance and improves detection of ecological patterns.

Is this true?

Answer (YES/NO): NO